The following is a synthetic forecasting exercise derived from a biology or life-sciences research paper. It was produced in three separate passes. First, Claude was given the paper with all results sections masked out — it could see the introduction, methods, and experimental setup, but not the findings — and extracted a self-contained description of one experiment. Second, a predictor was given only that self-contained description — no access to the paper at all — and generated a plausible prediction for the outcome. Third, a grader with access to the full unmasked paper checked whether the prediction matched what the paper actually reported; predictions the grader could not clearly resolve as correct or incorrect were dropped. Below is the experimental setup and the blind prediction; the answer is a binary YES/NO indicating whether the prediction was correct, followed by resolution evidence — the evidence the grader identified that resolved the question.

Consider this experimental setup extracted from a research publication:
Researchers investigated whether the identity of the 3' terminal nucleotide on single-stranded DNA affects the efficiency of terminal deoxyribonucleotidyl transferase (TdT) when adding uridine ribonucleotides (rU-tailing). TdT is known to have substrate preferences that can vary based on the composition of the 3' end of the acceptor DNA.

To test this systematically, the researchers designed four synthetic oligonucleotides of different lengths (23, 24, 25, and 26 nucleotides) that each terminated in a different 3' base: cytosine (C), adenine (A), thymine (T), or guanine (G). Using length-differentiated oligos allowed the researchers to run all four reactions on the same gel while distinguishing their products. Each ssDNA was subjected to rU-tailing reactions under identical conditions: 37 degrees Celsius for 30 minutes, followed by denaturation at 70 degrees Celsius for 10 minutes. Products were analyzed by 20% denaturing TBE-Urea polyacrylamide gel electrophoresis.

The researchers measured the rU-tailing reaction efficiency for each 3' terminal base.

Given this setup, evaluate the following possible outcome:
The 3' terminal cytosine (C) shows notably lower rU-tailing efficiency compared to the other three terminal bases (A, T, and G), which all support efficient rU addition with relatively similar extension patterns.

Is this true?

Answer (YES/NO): NO